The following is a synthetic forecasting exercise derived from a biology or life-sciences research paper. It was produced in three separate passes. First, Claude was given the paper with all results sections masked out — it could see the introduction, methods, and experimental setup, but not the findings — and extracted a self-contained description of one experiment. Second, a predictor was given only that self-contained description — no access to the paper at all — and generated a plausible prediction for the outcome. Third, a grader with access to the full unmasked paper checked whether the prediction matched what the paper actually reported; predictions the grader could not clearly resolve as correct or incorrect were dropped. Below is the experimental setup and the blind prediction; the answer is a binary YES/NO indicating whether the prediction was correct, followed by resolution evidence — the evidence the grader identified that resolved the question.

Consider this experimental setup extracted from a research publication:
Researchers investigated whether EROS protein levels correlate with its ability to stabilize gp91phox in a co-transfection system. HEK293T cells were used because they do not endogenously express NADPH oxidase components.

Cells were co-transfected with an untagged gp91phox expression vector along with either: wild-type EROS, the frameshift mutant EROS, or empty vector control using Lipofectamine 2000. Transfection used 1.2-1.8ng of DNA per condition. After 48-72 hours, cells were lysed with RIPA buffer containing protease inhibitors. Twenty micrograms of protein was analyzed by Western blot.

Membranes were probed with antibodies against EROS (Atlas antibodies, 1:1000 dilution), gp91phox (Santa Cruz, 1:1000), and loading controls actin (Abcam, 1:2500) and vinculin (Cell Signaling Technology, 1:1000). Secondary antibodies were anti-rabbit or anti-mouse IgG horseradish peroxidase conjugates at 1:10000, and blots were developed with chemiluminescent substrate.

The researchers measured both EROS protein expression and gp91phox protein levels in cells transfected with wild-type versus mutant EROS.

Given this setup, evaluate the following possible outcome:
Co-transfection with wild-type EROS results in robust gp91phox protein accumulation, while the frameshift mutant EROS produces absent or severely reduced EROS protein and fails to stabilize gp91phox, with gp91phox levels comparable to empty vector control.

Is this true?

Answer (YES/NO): YES